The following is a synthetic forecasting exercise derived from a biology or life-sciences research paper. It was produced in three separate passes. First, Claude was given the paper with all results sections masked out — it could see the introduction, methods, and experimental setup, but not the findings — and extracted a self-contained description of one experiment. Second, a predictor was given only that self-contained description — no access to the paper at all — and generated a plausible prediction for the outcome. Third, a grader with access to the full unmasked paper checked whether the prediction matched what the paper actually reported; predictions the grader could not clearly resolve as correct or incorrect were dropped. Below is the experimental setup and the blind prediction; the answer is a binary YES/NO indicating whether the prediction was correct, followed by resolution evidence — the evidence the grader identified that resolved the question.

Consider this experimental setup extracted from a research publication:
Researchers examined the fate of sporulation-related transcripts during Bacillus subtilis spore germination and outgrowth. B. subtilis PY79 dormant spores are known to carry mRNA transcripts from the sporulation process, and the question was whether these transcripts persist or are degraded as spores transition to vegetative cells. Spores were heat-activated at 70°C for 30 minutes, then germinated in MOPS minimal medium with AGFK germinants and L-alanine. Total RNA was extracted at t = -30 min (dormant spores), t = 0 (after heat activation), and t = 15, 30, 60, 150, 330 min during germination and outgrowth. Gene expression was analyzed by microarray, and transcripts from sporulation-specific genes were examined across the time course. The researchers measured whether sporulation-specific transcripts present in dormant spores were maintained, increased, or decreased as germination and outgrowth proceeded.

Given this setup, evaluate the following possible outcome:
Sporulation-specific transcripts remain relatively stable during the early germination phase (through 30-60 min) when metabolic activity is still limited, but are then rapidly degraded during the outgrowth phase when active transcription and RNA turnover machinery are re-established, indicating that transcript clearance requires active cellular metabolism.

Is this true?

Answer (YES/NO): NO